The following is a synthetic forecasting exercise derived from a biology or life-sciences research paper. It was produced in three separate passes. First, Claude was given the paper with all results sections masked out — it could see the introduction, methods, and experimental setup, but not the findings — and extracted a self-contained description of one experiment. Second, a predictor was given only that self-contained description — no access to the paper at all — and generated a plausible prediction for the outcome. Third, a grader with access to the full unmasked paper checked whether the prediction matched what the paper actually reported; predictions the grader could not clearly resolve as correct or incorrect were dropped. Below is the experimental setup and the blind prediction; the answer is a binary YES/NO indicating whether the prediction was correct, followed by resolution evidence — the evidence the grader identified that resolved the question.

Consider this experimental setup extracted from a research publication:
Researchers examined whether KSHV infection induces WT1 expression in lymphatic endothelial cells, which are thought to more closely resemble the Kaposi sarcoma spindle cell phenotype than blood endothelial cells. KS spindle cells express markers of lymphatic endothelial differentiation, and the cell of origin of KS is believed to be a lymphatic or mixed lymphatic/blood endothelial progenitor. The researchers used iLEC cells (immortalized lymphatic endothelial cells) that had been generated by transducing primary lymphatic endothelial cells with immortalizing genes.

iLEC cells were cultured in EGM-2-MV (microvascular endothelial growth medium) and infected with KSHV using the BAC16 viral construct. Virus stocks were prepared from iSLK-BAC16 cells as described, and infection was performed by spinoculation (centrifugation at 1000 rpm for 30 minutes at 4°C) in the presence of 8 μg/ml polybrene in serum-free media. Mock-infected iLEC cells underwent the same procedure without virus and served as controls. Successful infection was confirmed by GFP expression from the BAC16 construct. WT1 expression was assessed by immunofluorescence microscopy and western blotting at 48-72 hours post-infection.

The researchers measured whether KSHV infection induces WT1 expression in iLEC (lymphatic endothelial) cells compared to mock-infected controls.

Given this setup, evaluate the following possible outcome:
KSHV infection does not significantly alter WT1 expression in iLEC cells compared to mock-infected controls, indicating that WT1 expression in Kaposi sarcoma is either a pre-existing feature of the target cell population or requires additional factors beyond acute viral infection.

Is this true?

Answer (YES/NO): NO